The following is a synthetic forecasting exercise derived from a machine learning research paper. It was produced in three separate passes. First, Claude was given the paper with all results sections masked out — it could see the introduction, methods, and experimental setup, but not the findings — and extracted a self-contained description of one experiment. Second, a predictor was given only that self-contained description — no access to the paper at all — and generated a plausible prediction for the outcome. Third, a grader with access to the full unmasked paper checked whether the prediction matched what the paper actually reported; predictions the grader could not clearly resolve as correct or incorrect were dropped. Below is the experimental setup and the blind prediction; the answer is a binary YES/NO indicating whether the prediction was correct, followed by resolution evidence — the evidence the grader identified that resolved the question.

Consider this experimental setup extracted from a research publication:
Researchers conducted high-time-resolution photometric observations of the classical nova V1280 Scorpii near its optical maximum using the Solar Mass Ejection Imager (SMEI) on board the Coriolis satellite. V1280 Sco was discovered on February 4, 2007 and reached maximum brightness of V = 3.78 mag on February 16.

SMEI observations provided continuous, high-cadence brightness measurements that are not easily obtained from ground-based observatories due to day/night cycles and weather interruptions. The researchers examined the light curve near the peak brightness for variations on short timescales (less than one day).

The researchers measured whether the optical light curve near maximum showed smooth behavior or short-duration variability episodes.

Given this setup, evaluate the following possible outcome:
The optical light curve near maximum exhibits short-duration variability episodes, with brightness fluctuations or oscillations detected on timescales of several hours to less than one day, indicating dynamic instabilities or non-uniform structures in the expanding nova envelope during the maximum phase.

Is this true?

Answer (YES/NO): YES